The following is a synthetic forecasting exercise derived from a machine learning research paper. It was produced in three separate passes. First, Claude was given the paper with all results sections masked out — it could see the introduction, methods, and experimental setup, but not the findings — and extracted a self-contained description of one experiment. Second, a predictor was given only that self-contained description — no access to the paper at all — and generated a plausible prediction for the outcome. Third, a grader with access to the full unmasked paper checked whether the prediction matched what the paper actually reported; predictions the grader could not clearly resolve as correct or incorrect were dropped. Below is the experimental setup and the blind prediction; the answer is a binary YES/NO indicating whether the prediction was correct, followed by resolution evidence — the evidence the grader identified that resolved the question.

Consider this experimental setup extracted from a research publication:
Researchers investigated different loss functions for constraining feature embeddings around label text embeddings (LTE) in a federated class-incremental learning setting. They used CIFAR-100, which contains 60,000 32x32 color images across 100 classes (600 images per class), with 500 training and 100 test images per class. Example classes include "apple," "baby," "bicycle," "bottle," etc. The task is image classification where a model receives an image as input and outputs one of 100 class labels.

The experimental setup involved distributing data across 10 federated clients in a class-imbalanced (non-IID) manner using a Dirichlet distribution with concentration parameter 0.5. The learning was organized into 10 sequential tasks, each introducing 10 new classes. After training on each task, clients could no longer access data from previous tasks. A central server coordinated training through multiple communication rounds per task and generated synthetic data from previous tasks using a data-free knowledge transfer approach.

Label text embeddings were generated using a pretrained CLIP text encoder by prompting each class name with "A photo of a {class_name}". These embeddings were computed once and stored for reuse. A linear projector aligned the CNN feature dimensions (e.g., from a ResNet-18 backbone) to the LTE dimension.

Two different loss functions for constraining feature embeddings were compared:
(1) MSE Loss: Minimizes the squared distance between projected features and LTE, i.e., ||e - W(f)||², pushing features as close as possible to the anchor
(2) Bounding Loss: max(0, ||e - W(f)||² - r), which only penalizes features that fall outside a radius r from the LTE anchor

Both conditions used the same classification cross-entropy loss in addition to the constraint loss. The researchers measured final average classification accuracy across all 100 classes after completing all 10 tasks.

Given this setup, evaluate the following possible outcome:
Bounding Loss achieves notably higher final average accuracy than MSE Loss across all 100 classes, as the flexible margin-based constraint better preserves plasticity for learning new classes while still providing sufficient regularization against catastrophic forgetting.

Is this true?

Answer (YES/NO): YES